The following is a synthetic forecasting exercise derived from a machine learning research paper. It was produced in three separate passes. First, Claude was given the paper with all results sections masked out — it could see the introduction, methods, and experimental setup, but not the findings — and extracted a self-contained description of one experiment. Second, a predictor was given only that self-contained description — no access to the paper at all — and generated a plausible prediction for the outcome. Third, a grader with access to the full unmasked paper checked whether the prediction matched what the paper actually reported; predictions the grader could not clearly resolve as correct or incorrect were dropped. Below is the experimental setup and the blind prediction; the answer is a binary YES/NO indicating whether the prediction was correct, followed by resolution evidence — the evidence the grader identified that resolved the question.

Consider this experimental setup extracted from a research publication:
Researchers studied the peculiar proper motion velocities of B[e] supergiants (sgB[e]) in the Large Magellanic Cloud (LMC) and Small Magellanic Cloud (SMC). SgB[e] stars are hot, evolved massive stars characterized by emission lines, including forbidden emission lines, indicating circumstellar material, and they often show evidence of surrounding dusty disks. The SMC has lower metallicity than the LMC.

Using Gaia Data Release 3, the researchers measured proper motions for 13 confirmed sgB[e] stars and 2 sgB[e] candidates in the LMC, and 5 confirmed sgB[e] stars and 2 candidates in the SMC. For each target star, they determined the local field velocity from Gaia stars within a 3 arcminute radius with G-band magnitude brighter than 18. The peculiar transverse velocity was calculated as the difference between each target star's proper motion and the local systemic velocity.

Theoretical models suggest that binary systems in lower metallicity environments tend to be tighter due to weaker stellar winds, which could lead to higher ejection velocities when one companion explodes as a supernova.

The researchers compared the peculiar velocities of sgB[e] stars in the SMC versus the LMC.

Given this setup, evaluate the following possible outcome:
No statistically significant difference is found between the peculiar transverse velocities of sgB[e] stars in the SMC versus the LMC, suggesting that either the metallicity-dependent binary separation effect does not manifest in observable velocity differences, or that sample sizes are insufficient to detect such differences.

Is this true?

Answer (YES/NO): NO